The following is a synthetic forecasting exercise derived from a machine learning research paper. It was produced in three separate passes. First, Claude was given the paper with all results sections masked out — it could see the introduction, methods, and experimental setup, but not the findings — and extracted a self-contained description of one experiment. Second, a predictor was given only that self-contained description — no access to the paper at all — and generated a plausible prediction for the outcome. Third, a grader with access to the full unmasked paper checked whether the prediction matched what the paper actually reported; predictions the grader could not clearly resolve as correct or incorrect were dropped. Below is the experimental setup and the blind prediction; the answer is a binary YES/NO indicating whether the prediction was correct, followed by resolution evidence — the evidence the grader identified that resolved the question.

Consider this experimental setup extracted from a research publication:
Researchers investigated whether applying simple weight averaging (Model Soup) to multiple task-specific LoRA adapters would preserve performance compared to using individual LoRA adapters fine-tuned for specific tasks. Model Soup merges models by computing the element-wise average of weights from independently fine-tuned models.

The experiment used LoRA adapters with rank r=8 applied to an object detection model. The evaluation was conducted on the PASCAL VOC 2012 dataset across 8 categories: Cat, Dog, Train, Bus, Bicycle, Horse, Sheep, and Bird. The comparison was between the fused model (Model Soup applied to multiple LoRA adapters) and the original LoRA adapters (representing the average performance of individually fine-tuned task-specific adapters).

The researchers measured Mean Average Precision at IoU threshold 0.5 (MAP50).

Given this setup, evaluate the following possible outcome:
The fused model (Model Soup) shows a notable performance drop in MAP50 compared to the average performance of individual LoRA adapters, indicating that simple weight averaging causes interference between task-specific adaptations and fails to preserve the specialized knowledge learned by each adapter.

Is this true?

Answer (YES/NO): YES